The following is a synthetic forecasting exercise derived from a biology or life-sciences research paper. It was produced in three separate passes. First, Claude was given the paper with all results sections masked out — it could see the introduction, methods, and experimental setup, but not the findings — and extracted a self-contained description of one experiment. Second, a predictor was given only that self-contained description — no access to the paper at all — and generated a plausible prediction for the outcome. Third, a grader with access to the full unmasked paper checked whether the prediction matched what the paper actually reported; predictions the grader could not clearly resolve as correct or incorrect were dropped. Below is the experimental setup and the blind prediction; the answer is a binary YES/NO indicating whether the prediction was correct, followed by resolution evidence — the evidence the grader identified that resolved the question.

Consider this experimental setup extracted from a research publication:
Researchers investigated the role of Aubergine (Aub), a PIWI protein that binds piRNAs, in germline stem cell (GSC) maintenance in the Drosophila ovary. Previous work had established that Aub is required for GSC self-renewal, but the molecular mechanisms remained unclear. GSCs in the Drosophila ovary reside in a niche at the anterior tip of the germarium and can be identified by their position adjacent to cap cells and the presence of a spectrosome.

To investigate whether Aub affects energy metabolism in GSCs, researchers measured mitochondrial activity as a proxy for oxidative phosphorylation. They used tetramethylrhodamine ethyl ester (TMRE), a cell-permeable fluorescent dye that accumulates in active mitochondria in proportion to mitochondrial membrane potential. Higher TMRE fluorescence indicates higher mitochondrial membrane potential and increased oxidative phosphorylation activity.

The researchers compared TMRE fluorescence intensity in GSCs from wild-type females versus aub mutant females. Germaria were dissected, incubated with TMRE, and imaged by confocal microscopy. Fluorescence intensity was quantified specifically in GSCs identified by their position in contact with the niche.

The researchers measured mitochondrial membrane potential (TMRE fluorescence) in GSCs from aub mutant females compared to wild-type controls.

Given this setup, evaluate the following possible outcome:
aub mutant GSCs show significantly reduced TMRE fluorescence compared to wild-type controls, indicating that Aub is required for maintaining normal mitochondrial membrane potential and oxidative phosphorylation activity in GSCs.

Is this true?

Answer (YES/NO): NO